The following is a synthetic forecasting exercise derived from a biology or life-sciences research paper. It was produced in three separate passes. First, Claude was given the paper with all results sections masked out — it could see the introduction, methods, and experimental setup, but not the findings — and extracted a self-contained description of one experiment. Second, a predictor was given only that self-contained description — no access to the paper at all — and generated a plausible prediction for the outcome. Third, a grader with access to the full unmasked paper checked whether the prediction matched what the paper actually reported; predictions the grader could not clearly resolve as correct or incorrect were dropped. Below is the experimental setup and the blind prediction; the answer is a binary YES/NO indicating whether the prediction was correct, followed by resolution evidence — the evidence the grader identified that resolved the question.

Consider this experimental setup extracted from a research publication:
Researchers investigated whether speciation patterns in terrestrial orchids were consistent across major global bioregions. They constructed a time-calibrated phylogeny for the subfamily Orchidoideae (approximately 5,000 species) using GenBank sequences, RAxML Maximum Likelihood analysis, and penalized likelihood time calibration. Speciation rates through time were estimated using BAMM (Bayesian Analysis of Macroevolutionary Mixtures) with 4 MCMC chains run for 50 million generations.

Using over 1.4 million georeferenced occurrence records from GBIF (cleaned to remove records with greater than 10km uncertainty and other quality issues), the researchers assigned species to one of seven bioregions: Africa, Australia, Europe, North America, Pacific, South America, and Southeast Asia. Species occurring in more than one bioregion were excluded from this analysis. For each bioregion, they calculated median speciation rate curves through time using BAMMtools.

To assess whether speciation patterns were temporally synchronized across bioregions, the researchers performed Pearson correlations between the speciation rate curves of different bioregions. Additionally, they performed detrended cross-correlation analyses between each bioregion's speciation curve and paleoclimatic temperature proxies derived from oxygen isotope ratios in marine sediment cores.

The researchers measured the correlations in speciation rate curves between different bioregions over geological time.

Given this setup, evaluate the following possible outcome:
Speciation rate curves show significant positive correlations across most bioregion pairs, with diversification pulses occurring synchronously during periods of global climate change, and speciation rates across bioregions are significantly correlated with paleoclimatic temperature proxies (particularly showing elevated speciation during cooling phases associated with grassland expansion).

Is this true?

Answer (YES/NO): NO